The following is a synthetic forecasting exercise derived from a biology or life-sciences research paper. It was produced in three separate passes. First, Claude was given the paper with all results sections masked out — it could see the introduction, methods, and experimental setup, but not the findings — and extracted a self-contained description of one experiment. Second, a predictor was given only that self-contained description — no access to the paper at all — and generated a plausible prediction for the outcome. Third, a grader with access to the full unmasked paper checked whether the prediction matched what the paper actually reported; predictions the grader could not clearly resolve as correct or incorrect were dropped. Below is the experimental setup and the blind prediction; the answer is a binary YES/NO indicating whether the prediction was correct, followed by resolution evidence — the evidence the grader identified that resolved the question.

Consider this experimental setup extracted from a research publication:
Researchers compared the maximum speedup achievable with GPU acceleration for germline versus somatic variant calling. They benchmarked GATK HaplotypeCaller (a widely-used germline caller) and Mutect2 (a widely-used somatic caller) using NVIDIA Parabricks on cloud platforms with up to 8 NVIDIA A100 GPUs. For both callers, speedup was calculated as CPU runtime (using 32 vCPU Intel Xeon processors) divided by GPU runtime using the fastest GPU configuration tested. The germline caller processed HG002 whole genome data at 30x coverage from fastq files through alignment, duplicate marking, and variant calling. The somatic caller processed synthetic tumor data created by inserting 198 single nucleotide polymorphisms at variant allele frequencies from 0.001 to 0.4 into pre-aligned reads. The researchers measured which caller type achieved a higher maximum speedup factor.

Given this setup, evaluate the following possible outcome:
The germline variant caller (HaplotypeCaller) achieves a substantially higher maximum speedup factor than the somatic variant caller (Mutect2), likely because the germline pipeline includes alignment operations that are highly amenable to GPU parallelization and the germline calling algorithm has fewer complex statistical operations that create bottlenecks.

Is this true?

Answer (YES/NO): YES